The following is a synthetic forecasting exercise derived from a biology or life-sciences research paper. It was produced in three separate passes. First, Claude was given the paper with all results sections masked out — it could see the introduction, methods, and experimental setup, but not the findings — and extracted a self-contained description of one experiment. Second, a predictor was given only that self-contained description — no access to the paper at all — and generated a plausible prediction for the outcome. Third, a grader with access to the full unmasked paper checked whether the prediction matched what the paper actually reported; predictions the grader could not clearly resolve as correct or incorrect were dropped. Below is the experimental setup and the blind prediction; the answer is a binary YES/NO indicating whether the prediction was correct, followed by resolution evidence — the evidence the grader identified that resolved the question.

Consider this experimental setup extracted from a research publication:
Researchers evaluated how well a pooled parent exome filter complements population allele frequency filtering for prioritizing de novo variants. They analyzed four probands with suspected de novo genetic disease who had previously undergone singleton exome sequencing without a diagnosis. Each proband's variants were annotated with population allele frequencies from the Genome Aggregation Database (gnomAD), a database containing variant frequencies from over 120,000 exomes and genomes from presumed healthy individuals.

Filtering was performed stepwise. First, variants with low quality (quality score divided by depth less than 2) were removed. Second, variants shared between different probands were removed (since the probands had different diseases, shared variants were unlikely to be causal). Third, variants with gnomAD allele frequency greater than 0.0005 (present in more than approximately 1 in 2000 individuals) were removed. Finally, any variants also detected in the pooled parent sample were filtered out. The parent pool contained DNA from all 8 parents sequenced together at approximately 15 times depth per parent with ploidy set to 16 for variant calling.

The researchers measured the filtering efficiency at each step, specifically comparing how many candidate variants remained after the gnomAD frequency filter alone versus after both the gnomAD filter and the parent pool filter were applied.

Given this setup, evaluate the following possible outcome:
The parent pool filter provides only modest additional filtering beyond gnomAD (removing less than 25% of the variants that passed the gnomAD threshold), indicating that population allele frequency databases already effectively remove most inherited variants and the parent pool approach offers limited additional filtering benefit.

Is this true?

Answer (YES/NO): NO